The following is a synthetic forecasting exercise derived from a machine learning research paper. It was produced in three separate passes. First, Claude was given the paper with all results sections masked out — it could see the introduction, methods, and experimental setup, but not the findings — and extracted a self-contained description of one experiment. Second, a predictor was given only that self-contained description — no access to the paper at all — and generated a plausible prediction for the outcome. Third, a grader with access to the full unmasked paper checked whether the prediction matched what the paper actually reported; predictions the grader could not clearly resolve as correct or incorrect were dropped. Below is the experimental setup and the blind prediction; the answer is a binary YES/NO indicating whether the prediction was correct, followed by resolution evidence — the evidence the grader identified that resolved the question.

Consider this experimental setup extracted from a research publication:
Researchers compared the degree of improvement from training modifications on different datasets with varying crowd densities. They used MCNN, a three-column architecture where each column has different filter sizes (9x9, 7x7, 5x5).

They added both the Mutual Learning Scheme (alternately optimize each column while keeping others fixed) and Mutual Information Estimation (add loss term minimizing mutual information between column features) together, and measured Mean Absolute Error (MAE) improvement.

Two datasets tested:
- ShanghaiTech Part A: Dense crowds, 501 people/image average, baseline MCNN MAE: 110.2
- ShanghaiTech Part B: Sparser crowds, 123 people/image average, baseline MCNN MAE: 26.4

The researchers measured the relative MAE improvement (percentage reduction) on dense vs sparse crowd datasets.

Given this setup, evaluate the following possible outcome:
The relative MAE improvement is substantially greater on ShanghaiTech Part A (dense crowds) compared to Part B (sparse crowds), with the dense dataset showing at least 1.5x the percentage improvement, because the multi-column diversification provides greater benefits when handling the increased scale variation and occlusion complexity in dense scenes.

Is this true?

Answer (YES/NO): NO